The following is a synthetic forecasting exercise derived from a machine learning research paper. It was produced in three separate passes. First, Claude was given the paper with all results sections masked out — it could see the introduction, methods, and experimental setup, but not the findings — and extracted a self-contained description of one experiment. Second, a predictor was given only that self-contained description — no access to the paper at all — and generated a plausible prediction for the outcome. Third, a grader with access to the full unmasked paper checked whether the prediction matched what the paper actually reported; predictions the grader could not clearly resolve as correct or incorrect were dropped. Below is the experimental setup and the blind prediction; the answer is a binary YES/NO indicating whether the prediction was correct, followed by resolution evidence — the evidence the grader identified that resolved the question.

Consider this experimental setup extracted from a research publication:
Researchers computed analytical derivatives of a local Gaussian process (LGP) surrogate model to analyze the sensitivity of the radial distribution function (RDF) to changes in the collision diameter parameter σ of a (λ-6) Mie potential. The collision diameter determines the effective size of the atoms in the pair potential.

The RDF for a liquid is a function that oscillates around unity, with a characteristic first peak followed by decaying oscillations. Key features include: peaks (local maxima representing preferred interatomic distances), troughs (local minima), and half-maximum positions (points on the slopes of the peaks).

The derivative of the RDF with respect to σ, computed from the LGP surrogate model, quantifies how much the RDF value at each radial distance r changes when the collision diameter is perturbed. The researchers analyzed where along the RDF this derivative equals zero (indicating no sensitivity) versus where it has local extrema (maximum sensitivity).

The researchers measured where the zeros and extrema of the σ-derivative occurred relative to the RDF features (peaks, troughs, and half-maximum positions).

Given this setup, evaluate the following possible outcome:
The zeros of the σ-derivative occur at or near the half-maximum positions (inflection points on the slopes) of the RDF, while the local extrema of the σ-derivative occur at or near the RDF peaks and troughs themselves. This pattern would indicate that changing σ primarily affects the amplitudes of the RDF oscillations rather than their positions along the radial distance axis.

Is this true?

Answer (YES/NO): NO